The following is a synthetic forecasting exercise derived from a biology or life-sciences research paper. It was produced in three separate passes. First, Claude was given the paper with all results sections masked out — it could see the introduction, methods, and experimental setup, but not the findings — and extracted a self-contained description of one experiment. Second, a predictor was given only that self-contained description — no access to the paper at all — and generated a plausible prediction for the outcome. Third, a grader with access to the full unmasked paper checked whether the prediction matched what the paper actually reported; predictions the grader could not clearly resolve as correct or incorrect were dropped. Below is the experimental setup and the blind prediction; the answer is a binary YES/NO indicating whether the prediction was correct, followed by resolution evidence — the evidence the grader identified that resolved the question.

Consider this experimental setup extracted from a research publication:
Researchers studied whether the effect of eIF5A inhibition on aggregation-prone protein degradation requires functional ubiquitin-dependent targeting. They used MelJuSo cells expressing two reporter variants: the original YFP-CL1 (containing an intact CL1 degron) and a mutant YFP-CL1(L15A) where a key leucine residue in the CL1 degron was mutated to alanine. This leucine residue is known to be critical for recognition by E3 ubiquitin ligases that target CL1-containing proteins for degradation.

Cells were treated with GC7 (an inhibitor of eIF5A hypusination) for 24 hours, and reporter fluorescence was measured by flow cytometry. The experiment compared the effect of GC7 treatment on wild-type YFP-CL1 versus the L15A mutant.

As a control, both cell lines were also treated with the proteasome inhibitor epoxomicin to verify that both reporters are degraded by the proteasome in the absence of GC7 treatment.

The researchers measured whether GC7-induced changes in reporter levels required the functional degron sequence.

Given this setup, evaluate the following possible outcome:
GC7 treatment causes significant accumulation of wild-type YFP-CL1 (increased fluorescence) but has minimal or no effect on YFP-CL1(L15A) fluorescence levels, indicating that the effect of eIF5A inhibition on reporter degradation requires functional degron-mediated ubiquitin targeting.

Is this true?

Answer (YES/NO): NO